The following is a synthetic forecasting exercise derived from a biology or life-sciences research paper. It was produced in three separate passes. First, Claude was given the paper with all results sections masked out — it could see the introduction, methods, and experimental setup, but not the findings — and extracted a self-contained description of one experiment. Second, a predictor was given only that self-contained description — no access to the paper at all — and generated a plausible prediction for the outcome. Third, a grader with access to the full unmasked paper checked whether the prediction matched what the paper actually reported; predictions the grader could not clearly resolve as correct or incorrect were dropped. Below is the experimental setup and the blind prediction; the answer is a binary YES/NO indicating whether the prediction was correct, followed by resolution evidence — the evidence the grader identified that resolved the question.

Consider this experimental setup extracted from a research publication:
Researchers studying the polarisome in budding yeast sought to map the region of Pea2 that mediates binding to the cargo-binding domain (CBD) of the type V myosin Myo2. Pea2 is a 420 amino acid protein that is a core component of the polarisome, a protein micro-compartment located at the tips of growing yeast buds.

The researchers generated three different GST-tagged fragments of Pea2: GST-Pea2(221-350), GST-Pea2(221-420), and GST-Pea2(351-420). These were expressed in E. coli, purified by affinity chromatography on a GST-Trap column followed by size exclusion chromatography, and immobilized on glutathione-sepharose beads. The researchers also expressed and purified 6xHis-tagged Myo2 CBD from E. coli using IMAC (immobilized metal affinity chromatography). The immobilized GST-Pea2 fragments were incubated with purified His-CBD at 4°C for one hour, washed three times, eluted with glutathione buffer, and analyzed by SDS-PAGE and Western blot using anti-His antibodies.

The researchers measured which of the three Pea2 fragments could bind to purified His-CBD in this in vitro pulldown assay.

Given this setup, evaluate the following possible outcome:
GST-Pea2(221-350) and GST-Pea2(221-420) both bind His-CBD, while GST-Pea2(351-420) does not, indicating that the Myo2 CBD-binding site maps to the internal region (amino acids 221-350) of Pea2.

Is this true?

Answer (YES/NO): YES